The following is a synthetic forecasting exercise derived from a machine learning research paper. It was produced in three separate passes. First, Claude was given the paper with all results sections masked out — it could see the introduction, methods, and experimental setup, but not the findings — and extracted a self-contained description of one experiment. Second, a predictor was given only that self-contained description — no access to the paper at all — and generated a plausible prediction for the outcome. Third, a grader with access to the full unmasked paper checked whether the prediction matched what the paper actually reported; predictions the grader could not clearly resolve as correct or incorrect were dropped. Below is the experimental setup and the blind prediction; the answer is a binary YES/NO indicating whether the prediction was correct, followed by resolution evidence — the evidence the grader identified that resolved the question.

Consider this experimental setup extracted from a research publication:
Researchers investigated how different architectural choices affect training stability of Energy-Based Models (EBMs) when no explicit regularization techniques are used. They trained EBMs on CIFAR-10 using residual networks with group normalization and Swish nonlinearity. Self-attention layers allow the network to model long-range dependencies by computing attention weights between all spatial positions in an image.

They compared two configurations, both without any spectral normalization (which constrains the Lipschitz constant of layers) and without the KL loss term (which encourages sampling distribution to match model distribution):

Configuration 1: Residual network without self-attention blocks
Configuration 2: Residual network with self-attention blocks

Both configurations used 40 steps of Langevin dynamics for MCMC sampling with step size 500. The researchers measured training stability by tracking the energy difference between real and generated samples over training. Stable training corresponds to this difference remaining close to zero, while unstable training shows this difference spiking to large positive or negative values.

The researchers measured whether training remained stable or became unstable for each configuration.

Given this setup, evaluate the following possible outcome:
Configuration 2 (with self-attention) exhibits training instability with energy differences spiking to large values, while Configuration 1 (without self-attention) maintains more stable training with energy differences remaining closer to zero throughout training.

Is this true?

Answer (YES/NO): NO